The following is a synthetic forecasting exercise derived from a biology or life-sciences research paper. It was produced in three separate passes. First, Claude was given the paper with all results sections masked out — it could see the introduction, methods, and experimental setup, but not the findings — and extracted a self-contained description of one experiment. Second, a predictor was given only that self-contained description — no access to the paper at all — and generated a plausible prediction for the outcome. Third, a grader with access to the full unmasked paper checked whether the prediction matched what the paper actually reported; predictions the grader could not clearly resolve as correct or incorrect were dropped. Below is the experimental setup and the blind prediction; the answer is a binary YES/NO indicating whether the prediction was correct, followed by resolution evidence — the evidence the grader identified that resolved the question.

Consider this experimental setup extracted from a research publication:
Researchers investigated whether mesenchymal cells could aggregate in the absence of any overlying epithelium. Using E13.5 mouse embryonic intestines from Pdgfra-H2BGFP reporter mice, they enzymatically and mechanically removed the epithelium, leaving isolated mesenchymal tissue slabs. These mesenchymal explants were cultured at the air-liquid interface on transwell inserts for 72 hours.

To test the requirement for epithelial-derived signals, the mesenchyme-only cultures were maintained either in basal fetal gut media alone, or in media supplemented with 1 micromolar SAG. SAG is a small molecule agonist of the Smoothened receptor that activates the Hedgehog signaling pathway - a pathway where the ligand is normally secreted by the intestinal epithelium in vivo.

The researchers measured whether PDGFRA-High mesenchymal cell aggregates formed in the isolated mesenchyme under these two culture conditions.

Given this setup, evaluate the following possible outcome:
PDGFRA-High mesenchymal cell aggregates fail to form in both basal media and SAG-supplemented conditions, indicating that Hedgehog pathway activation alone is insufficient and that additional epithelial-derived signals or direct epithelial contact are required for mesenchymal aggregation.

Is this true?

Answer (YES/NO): NO